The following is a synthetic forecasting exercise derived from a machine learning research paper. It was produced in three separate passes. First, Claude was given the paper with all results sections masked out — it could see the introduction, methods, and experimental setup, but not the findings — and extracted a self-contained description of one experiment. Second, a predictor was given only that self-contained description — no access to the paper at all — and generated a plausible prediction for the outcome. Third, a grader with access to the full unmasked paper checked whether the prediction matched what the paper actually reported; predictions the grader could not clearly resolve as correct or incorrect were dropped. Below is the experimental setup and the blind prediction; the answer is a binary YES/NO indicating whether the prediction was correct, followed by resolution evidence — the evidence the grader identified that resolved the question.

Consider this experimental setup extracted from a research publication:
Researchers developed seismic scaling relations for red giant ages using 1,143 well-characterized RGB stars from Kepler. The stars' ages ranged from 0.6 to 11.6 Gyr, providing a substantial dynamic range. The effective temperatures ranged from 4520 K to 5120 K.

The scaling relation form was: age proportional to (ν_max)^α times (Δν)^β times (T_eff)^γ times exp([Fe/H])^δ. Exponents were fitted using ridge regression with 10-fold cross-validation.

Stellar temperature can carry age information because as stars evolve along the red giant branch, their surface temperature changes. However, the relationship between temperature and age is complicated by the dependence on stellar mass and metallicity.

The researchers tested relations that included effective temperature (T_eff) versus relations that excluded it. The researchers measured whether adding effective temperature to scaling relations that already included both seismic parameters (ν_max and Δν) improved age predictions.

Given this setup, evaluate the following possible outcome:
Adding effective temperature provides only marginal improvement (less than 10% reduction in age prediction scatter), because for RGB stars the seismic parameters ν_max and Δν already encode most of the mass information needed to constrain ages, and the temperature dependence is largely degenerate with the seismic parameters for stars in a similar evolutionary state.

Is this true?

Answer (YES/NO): NO